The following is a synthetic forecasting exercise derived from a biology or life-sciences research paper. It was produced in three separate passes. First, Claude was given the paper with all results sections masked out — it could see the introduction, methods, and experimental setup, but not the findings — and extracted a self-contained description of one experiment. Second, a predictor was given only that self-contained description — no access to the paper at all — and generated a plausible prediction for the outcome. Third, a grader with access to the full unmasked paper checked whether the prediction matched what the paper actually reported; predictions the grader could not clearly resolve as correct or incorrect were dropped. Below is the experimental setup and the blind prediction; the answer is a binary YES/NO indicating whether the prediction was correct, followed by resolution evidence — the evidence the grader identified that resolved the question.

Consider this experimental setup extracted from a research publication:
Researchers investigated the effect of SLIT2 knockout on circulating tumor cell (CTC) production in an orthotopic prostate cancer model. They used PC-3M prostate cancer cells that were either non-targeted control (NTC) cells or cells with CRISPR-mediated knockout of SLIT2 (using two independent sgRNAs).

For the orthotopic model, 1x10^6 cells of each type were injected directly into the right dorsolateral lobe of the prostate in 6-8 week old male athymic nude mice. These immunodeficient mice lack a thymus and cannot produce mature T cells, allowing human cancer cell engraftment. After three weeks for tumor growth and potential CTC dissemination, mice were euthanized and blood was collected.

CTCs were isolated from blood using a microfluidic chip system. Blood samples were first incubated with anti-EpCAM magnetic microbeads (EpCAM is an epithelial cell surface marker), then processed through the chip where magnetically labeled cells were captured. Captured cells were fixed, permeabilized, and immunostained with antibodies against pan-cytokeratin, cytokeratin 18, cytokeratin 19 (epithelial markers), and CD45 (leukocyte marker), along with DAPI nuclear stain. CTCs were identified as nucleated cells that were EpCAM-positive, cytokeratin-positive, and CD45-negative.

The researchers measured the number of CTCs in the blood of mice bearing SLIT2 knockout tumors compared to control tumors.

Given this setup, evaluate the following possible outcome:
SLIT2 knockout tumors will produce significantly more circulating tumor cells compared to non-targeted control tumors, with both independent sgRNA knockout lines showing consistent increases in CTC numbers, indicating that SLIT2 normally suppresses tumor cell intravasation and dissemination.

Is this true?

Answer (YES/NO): YES